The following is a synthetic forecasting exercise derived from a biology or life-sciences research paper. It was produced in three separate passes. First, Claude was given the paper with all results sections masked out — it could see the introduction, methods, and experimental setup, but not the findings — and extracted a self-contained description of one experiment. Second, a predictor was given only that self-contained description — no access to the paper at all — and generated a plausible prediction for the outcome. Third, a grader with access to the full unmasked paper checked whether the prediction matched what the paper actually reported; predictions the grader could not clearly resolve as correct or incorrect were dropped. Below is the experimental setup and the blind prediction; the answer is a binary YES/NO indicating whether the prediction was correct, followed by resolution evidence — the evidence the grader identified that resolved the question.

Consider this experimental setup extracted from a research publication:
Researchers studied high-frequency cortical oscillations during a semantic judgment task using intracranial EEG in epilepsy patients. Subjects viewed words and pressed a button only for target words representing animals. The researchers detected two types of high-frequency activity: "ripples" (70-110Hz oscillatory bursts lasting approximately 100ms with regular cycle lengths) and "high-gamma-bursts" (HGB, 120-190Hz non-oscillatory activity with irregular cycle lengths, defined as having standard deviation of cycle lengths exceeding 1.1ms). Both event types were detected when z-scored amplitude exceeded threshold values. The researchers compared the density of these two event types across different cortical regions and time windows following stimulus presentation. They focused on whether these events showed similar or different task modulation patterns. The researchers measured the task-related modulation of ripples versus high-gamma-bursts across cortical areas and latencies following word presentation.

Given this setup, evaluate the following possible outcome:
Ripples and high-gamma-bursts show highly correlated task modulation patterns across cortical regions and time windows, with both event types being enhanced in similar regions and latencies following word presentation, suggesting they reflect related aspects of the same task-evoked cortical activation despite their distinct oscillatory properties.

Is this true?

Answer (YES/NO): NO